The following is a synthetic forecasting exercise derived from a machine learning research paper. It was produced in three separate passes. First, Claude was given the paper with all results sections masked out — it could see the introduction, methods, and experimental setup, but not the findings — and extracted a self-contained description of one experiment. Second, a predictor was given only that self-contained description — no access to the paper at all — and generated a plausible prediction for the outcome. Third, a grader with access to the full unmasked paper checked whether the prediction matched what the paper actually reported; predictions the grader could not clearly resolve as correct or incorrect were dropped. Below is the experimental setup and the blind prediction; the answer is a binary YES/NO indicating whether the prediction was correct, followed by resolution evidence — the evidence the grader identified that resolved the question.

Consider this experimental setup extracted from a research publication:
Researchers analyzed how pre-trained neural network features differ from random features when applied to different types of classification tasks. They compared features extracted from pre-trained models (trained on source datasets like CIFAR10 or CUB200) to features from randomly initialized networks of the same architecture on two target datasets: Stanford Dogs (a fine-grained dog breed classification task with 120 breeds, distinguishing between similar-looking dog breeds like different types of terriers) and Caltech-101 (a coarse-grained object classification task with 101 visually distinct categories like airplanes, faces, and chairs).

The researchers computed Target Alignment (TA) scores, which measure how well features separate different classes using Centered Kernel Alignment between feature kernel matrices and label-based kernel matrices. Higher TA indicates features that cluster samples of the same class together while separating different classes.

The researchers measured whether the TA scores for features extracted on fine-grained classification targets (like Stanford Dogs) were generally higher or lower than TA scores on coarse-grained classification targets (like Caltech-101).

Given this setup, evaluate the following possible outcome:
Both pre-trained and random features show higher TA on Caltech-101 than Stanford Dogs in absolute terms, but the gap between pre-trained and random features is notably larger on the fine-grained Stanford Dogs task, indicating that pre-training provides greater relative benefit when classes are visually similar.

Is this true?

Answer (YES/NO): NO